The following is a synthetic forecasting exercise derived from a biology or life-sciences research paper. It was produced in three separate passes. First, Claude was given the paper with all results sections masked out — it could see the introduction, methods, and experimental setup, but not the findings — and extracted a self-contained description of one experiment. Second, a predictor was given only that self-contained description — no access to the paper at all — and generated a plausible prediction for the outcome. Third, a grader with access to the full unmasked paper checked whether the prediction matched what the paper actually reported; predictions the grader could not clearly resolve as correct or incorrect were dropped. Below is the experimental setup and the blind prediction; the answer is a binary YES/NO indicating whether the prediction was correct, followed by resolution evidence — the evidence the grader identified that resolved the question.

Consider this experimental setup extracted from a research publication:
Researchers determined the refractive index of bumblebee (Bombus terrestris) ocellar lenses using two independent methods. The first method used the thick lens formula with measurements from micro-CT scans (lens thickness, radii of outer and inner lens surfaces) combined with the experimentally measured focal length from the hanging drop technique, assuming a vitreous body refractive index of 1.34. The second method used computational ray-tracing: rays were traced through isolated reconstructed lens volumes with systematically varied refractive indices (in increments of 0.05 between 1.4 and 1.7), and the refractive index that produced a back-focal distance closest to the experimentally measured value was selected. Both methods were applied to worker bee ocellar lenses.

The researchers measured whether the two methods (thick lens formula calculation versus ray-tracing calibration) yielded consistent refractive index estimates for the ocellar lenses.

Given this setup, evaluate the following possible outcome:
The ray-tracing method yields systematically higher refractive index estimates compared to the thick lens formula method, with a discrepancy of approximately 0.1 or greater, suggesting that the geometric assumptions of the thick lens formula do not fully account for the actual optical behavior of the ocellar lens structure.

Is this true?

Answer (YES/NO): NO